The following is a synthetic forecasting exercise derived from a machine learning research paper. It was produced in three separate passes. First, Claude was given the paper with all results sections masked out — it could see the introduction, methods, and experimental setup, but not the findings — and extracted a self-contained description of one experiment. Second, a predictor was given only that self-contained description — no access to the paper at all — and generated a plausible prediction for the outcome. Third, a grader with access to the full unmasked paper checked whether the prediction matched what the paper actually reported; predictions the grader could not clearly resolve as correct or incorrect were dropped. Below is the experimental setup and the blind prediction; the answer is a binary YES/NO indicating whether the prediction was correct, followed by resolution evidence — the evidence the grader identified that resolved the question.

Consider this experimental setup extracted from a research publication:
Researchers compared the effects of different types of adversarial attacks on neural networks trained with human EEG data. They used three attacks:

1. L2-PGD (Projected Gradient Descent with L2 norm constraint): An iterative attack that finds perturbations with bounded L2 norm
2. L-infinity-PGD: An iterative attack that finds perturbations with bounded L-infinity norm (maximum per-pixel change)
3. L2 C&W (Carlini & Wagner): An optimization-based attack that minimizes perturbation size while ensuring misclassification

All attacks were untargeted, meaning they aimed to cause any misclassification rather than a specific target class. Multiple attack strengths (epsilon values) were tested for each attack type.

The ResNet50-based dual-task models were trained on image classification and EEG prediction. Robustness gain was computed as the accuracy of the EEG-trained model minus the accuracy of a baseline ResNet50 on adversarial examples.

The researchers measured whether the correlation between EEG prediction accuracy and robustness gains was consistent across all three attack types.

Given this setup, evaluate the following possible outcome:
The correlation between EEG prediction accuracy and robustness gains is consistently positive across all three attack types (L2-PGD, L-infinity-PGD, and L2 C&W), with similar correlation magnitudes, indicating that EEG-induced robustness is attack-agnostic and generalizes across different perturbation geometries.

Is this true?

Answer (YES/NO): YES